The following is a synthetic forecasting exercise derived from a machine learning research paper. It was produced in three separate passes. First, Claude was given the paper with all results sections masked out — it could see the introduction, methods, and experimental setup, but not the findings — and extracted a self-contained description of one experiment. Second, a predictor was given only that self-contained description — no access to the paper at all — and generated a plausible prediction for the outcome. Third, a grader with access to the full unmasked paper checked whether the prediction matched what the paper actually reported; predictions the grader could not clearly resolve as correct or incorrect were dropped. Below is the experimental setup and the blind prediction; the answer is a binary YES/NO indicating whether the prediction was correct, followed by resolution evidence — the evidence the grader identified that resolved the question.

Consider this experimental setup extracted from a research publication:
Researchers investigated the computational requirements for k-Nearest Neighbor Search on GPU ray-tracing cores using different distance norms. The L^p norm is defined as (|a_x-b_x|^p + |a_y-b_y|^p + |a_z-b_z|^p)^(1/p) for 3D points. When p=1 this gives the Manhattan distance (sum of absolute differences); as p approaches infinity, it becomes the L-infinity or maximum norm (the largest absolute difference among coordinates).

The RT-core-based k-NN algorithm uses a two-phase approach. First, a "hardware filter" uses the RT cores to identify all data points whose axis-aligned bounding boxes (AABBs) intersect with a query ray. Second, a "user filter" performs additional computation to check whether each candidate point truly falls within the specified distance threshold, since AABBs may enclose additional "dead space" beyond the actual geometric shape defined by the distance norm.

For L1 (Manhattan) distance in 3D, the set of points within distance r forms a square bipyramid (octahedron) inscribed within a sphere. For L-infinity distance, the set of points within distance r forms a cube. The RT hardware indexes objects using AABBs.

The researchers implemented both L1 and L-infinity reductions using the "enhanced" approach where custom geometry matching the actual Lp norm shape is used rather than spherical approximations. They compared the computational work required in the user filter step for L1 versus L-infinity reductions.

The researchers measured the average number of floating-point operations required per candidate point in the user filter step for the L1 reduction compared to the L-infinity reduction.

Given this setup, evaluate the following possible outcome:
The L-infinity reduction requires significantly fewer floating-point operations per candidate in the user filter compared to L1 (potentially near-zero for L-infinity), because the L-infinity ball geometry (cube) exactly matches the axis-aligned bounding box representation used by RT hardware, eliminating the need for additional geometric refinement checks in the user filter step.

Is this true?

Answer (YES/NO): YES